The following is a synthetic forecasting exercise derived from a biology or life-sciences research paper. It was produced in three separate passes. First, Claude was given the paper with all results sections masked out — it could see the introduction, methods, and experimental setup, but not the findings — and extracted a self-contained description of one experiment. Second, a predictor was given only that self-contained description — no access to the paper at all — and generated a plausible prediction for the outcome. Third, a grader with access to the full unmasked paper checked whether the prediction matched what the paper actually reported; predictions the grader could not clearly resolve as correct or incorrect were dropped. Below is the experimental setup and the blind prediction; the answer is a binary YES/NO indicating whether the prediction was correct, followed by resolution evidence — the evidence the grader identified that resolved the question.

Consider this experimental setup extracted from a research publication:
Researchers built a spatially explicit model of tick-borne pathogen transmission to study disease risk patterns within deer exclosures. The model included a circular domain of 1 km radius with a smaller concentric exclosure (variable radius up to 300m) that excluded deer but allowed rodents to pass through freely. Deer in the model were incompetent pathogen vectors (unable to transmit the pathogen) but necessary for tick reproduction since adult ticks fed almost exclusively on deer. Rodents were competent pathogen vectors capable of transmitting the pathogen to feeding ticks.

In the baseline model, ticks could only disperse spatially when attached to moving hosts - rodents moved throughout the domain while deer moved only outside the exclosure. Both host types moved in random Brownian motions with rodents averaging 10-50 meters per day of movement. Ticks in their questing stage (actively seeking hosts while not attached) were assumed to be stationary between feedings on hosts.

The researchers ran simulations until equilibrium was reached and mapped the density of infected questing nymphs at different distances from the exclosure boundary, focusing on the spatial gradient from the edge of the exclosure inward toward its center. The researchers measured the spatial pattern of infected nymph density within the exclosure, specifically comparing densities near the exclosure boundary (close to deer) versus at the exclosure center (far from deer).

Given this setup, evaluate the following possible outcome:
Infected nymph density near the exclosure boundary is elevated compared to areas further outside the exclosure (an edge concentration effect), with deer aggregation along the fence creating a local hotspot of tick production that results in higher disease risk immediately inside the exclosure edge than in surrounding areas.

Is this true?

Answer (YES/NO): NO